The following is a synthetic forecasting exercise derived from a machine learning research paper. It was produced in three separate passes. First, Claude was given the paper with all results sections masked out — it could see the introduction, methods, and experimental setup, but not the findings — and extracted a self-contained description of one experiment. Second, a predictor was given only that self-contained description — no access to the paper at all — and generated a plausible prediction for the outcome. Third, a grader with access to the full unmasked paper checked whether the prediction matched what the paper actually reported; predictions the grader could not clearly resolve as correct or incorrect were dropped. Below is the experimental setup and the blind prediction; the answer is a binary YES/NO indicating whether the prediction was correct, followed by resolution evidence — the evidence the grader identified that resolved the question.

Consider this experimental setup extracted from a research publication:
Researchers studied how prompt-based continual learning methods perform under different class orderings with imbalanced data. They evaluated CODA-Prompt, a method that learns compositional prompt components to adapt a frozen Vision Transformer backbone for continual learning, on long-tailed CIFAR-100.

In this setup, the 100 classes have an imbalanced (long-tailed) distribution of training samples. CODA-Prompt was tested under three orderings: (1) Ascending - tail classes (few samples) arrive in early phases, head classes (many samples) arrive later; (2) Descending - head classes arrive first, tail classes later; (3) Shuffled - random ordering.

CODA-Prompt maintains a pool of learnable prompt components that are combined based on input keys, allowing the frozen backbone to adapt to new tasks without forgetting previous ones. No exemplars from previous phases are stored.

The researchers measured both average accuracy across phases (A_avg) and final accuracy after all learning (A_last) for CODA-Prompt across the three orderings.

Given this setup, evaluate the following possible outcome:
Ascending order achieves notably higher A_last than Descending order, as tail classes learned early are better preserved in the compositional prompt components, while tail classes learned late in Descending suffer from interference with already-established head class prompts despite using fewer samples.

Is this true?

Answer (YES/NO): YES